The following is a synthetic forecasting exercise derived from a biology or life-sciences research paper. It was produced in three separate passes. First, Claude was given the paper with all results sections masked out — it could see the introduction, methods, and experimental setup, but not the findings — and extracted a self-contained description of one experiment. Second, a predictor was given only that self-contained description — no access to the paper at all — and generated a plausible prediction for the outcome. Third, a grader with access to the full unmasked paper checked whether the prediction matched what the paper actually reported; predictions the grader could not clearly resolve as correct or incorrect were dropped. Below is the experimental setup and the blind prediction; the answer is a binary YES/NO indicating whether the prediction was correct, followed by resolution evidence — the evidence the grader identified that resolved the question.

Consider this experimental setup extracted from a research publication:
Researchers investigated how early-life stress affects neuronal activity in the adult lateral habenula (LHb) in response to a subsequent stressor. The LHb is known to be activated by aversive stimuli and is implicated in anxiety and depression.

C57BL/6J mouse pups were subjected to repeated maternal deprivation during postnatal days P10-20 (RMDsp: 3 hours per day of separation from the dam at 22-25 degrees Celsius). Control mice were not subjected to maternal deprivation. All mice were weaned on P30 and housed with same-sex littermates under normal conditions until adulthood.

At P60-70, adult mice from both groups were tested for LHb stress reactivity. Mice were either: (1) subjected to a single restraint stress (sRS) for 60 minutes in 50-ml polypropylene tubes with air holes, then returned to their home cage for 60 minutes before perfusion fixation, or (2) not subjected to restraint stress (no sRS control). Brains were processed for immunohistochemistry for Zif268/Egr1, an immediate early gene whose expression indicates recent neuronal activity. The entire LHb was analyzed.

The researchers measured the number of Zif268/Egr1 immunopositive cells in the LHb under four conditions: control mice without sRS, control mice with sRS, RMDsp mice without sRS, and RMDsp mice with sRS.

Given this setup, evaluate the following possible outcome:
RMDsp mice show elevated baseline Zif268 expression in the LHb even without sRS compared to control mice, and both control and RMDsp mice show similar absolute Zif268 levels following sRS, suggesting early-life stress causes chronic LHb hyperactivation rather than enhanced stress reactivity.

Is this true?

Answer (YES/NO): NO